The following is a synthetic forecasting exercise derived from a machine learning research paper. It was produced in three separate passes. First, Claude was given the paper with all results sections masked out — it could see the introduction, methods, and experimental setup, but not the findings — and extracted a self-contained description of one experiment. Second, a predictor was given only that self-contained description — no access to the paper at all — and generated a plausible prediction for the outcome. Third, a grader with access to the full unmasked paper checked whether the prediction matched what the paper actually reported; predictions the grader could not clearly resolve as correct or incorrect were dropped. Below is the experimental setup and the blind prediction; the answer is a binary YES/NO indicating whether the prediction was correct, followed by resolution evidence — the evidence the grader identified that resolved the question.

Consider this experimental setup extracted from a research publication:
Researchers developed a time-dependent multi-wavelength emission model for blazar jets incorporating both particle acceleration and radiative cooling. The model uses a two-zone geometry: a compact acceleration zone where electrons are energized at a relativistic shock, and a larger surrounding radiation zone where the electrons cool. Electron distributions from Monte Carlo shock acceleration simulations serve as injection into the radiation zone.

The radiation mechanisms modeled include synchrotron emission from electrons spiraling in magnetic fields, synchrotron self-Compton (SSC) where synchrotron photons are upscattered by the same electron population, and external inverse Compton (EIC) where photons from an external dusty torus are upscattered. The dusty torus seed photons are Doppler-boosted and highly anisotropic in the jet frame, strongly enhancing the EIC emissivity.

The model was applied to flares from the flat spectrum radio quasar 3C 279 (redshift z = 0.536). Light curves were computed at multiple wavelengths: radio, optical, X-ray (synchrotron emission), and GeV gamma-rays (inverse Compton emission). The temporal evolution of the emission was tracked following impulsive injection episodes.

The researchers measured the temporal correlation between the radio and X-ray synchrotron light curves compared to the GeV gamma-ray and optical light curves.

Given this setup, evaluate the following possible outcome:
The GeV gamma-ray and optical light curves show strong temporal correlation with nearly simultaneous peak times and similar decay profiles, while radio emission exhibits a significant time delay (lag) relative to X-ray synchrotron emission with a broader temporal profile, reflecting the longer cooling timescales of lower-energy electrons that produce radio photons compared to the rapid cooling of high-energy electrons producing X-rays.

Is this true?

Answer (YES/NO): NO